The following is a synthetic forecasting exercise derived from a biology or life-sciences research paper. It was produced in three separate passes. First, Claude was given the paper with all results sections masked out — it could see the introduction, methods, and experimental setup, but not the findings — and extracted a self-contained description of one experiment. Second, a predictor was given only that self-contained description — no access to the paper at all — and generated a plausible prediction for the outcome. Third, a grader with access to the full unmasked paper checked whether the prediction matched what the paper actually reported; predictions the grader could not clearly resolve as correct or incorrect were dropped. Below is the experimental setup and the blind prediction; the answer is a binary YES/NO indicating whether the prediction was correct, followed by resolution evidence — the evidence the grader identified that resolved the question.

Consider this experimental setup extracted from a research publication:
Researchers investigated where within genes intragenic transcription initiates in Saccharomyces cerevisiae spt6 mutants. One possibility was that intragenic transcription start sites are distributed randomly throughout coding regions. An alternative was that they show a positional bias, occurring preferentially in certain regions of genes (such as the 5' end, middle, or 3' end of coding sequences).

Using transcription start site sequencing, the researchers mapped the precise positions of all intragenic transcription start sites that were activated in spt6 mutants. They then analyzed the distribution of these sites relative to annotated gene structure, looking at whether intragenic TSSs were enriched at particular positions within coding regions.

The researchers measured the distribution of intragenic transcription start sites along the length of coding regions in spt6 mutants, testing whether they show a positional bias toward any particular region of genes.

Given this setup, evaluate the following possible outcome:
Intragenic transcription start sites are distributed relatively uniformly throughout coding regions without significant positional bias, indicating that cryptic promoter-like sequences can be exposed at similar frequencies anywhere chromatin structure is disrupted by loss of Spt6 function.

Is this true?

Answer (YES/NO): NO